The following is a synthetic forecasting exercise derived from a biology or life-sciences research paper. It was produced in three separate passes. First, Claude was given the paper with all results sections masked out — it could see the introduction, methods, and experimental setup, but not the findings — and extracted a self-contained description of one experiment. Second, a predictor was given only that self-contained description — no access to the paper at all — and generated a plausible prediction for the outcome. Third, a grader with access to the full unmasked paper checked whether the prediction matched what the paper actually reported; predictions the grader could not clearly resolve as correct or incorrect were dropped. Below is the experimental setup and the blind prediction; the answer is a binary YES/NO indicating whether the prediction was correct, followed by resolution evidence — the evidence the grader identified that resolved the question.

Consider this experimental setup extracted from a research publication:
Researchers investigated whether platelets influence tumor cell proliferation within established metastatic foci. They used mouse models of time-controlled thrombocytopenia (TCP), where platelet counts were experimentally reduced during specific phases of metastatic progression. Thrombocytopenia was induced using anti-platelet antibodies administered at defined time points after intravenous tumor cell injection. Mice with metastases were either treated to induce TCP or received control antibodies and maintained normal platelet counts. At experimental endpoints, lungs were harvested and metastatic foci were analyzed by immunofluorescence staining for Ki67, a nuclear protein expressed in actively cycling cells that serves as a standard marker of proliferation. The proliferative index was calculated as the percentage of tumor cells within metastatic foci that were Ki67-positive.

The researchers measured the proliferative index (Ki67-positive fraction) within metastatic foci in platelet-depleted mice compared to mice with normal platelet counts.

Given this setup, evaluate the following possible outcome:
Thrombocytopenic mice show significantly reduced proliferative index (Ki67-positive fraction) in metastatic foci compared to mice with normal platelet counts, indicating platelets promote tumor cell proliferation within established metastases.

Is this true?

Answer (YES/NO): YES